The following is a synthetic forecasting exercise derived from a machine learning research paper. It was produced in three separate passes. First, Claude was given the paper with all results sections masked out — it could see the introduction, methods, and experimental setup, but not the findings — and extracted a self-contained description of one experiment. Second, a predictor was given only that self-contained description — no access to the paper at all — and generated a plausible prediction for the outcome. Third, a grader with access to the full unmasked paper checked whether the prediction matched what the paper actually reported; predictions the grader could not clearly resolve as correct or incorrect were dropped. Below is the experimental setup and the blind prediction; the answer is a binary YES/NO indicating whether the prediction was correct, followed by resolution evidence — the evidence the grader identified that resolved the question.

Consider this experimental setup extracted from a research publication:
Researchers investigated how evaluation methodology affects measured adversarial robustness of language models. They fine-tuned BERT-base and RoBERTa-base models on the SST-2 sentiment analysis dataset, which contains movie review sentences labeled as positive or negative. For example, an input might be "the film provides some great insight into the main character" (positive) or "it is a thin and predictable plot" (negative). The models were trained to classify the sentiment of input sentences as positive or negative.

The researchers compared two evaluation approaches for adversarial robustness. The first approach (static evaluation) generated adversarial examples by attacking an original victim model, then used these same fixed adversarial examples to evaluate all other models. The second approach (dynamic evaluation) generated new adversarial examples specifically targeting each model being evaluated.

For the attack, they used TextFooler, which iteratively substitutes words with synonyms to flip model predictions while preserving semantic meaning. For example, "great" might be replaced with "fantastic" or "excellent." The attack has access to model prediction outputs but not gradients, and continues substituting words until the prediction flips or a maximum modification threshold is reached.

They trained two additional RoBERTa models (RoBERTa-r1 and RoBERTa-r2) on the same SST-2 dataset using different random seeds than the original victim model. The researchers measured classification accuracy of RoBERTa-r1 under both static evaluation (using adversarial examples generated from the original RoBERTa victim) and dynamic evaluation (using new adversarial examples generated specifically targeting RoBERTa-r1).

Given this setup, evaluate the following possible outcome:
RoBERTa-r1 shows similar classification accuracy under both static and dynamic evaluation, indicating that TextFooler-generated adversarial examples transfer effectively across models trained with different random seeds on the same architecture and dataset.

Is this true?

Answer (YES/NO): NO